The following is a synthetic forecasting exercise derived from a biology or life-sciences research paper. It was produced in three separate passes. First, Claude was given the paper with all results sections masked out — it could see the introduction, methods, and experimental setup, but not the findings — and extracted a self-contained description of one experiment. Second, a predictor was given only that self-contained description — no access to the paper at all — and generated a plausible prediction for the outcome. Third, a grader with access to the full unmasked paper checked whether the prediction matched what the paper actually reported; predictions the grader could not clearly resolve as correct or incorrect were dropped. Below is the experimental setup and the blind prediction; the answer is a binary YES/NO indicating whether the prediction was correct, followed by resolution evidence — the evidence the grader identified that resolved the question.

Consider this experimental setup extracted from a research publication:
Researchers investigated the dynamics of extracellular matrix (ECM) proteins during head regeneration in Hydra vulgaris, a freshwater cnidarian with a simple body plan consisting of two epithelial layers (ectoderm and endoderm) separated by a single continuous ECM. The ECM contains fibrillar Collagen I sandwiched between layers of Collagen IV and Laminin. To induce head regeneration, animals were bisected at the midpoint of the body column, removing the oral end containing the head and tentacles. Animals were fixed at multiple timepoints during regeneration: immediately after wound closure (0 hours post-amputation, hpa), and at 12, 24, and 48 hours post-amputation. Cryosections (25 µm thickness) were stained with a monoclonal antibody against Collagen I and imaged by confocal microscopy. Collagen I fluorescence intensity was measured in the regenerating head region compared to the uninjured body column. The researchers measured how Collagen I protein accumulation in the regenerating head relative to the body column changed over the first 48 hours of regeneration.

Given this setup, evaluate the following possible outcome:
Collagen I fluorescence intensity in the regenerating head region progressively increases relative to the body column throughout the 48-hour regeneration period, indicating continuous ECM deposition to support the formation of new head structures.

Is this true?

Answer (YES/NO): NO